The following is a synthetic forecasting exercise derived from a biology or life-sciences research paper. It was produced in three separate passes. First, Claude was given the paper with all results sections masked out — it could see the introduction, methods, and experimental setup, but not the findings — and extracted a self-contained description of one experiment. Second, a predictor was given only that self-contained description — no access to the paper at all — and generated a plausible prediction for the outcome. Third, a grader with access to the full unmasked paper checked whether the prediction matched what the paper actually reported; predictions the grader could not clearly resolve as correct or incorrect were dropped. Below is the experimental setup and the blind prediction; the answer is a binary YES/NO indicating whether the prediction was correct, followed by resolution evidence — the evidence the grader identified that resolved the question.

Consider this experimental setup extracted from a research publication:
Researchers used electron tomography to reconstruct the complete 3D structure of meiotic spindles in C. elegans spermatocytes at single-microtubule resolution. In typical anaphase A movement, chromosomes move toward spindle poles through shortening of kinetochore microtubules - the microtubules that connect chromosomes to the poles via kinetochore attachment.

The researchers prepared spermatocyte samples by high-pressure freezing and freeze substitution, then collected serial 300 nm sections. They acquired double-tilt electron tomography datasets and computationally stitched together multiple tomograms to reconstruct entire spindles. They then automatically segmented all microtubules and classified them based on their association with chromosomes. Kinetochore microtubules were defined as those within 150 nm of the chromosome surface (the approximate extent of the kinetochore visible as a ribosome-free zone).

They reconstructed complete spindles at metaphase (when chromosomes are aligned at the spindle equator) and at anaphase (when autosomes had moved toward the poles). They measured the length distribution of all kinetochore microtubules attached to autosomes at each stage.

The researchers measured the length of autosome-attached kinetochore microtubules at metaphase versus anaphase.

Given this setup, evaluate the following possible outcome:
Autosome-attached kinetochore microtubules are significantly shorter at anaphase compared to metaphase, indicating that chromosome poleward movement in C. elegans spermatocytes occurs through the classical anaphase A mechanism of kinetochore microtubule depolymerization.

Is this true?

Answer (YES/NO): NO